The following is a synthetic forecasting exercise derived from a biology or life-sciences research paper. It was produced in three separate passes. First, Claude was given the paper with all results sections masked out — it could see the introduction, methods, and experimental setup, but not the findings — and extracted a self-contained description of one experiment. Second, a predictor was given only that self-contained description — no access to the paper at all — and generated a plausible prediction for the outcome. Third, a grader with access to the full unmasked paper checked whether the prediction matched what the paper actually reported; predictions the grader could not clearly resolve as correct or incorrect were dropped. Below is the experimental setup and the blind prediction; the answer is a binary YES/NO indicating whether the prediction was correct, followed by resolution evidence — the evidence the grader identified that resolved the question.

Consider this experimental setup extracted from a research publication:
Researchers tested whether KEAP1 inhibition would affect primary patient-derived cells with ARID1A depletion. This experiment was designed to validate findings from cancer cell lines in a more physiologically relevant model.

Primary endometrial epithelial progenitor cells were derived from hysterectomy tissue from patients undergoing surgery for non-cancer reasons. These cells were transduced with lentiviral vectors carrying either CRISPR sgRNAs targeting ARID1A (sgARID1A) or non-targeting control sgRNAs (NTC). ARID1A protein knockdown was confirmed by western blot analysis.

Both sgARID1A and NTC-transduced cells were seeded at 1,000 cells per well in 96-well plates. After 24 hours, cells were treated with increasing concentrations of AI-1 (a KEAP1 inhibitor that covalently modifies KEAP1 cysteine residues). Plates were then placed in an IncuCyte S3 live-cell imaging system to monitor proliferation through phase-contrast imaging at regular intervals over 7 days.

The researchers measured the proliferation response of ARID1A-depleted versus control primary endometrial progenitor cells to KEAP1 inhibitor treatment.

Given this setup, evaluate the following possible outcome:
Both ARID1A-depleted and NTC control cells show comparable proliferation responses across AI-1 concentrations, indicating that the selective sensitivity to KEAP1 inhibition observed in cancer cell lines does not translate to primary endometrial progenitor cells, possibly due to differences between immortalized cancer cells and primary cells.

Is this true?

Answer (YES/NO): NO